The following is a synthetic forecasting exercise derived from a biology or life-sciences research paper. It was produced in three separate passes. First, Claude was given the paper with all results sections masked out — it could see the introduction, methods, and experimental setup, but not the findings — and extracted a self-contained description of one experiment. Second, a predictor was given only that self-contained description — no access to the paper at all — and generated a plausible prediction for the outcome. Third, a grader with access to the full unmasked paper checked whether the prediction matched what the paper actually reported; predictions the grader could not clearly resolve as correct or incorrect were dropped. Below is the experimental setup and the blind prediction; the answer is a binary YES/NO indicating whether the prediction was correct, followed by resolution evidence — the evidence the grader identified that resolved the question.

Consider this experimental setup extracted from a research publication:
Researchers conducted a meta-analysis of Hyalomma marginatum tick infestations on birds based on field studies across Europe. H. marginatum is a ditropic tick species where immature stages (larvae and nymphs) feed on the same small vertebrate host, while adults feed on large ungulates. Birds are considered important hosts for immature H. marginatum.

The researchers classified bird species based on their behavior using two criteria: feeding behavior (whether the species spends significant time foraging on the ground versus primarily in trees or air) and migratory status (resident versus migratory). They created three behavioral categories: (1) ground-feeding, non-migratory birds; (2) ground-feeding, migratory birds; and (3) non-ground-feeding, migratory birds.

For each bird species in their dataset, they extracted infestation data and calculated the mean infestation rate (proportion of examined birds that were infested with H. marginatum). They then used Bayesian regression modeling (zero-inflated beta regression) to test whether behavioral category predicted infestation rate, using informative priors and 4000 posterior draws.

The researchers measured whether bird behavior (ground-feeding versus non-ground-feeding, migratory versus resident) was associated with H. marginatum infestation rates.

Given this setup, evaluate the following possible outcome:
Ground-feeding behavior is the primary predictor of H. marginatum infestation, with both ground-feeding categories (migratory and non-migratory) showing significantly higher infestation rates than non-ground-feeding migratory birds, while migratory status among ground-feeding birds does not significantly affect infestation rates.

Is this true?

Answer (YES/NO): NO